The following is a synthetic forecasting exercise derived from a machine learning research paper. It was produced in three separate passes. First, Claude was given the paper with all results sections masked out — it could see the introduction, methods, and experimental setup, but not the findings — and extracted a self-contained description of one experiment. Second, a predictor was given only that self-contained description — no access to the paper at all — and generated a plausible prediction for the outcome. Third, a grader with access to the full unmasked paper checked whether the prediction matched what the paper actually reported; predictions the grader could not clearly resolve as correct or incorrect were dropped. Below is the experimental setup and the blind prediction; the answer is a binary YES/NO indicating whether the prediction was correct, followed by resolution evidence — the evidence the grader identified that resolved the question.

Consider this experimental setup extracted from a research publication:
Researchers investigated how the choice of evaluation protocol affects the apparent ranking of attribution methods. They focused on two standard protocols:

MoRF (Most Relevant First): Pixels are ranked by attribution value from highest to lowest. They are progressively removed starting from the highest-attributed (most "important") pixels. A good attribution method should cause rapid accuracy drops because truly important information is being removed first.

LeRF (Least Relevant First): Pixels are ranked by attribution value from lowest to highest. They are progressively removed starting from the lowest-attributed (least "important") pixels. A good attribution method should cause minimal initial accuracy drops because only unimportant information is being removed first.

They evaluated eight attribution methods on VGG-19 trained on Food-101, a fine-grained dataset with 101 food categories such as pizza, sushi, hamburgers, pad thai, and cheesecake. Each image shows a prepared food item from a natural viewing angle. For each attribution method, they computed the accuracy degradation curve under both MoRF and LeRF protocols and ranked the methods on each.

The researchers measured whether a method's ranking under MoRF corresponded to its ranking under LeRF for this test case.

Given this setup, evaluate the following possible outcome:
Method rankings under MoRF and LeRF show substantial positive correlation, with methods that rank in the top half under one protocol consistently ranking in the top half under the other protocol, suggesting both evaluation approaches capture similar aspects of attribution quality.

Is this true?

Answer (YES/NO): NO